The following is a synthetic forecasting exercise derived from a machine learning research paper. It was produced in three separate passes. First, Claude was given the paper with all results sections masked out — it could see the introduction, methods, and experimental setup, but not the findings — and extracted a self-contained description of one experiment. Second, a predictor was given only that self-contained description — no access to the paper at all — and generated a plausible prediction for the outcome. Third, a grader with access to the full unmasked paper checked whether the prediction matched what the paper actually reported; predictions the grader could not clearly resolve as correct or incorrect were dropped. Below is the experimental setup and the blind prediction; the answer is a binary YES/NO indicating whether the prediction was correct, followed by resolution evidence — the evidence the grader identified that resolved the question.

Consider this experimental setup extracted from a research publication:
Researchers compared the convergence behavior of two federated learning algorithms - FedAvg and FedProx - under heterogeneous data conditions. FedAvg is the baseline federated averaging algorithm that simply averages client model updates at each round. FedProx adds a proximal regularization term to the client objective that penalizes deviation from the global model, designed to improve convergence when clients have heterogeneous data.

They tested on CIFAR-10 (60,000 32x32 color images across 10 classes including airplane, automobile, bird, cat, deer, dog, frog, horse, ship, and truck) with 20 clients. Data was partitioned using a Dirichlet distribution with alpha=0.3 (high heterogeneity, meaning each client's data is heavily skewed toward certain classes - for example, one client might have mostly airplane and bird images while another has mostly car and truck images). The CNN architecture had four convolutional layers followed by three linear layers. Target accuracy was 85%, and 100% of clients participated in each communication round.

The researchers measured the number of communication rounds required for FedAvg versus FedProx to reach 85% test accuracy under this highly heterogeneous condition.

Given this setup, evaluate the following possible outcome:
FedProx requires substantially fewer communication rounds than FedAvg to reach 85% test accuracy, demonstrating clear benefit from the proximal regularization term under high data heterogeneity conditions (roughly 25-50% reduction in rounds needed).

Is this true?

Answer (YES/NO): NO